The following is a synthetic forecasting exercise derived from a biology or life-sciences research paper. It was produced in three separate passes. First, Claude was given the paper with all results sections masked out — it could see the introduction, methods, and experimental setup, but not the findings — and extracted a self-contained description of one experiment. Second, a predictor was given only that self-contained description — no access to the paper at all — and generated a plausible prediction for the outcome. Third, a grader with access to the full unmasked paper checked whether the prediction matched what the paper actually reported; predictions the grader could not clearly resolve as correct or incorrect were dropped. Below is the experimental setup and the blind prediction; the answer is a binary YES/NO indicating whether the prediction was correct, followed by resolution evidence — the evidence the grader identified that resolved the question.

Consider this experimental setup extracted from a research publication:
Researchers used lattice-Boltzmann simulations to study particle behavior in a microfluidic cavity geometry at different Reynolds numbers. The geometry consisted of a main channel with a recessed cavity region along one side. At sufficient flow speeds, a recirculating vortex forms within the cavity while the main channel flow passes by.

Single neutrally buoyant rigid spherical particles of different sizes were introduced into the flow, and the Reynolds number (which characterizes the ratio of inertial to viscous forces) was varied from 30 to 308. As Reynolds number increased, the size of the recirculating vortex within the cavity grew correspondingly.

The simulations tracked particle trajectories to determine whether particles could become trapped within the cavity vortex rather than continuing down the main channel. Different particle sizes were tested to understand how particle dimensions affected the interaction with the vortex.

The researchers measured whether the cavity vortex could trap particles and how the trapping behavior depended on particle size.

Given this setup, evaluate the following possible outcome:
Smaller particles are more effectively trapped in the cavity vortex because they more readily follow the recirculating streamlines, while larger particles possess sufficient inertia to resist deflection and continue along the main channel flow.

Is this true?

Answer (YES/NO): NO